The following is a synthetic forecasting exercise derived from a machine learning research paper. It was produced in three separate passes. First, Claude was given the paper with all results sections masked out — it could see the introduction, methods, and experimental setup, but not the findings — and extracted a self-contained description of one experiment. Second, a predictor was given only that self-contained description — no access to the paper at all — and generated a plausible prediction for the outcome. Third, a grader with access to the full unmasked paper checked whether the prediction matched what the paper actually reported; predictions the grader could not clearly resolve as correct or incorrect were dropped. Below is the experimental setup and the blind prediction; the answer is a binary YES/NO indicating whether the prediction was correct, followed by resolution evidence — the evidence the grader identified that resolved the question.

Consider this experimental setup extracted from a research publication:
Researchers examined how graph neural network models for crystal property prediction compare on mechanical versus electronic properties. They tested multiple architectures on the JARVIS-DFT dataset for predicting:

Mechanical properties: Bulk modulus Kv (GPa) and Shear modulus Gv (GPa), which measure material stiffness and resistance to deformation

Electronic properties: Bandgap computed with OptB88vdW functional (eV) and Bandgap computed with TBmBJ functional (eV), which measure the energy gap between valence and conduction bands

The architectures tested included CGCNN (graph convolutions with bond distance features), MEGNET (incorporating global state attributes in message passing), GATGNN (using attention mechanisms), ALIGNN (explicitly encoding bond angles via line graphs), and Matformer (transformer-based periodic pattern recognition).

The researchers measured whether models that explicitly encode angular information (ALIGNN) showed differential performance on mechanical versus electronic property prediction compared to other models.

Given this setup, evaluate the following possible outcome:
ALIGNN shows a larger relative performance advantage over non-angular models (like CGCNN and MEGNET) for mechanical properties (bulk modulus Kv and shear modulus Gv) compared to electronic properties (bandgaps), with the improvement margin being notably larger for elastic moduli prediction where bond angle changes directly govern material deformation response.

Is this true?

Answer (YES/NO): NO